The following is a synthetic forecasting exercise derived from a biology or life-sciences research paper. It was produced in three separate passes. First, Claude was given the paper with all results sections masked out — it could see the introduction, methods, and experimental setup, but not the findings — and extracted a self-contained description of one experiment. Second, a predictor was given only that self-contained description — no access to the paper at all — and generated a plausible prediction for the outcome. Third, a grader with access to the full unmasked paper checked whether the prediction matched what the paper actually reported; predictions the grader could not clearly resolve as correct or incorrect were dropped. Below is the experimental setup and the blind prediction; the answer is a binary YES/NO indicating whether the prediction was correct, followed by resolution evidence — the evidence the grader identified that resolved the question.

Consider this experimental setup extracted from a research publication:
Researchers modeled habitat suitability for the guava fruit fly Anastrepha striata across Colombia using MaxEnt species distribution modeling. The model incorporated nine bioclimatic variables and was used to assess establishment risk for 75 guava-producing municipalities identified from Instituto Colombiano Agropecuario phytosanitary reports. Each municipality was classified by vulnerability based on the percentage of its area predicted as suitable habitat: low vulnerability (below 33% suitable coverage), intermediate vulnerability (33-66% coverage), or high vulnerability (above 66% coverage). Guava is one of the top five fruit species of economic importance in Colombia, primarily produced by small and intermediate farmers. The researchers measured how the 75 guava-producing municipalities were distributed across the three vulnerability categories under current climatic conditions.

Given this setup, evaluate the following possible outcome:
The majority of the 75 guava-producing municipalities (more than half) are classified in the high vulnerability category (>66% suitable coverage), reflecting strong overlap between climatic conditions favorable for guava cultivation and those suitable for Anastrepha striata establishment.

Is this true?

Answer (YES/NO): YES